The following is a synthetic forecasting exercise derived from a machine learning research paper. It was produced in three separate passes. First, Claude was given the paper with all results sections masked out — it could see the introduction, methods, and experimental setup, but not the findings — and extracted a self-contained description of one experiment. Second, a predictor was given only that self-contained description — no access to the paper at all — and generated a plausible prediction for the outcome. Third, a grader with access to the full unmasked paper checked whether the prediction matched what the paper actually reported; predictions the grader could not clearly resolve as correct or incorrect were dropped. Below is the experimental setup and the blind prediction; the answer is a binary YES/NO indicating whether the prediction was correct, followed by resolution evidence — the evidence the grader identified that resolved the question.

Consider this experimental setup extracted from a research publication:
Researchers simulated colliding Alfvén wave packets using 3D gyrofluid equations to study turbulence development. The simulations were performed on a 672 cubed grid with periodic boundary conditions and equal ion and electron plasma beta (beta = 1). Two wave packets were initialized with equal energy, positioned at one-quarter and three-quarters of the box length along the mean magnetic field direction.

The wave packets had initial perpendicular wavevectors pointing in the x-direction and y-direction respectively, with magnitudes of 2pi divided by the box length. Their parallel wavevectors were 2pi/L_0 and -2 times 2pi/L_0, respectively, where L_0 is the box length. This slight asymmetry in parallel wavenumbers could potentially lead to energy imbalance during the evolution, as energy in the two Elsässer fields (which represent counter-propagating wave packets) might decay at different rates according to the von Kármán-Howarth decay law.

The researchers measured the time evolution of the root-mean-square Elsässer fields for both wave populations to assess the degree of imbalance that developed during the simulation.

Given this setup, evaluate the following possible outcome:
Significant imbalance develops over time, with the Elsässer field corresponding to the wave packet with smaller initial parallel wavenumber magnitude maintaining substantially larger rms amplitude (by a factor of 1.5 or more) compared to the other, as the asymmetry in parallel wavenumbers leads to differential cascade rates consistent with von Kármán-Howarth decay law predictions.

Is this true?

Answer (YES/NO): NO